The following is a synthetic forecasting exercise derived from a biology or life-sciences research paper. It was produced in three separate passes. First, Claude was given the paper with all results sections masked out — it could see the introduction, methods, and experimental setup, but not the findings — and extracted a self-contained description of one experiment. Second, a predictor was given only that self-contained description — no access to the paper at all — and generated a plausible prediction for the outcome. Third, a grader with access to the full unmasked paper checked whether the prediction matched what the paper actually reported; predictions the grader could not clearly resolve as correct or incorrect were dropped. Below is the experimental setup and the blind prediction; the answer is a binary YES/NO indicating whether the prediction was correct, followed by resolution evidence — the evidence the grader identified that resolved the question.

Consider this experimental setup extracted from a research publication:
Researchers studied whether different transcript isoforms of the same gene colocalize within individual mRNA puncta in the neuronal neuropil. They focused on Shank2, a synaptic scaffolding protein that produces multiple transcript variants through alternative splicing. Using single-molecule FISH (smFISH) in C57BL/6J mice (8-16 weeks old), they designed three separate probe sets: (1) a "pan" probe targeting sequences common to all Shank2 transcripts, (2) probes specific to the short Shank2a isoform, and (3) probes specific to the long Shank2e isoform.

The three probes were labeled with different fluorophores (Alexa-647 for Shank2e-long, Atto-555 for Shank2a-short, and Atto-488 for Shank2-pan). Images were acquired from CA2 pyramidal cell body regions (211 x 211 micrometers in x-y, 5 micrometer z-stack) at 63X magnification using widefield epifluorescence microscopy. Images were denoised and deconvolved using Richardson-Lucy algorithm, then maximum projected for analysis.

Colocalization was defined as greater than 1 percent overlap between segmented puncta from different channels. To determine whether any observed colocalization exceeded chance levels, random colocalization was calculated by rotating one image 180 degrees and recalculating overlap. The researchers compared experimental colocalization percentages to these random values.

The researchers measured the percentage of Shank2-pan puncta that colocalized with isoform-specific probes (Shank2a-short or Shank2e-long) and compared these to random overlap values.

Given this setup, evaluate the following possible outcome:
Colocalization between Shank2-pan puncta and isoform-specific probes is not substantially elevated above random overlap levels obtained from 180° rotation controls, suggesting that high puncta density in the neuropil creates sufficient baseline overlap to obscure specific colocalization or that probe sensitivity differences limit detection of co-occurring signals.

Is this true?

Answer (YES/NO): NO